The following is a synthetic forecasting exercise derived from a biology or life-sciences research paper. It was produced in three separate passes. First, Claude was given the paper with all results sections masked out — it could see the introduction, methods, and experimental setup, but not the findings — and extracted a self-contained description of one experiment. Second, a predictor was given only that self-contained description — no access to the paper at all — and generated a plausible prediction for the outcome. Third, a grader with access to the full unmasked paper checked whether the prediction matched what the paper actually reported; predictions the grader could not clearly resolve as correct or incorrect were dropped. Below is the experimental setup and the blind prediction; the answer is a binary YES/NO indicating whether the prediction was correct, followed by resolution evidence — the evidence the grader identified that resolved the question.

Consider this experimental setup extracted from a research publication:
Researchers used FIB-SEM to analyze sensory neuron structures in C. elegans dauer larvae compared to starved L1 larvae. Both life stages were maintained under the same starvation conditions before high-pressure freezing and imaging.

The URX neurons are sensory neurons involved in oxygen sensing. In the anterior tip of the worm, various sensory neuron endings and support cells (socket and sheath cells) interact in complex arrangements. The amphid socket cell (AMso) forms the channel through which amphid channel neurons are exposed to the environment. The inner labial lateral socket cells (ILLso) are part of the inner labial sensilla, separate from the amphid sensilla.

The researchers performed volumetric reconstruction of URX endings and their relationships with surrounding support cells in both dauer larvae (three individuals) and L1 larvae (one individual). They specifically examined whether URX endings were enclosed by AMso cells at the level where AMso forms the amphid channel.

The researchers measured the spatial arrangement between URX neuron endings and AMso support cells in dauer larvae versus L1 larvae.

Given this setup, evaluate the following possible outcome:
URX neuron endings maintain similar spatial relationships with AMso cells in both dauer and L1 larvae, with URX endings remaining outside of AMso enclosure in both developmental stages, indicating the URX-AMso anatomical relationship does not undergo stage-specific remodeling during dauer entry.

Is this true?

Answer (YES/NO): NO